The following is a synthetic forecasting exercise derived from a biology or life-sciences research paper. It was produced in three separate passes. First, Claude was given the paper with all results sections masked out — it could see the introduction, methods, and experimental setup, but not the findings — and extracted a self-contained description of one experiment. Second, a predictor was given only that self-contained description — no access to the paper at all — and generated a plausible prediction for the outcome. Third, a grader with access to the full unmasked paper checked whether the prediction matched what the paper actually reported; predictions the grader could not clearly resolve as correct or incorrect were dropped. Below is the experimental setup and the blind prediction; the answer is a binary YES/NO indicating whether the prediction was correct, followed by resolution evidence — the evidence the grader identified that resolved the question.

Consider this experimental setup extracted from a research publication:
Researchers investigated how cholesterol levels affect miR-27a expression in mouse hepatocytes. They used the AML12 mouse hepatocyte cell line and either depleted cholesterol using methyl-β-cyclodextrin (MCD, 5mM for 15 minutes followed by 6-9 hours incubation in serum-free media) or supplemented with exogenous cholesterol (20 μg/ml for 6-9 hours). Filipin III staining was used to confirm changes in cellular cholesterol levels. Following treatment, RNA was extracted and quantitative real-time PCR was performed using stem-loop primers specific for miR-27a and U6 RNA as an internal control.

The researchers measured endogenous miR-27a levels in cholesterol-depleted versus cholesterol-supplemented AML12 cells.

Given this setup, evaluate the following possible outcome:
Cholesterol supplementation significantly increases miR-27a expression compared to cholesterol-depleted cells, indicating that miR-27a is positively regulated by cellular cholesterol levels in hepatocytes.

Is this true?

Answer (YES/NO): YES